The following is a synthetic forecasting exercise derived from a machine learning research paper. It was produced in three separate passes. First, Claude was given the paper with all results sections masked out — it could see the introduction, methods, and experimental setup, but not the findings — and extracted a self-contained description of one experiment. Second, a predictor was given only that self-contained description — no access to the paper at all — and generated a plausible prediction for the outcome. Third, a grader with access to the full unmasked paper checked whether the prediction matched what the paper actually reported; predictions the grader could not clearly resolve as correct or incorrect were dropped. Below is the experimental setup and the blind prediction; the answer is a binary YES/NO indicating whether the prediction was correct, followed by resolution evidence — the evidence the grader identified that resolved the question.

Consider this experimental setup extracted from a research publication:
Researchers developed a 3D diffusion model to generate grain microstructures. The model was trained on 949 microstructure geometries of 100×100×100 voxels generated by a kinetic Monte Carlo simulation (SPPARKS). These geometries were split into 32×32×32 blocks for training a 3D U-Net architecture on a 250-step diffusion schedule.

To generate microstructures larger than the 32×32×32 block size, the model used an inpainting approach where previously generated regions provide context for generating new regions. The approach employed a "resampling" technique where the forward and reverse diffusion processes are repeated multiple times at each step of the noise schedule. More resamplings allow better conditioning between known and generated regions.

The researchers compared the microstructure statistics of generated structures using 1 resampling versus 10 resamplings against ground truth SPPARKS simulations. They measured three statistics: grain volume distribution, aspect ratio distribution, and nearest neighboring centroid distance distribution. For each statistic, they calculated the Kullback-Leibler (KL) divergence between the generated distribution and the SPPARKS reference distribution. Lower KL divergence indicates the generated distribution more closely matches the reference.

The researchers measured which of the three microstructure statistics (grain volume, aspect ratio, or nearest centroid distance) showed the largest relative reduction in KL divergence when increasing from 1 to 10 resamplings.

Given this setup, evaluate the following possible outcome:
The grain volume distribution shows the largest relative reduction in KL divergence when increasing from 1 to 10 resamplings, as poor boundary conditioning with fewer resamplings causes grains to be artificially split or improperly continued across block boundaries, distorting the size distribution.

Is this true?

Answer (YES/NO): NO